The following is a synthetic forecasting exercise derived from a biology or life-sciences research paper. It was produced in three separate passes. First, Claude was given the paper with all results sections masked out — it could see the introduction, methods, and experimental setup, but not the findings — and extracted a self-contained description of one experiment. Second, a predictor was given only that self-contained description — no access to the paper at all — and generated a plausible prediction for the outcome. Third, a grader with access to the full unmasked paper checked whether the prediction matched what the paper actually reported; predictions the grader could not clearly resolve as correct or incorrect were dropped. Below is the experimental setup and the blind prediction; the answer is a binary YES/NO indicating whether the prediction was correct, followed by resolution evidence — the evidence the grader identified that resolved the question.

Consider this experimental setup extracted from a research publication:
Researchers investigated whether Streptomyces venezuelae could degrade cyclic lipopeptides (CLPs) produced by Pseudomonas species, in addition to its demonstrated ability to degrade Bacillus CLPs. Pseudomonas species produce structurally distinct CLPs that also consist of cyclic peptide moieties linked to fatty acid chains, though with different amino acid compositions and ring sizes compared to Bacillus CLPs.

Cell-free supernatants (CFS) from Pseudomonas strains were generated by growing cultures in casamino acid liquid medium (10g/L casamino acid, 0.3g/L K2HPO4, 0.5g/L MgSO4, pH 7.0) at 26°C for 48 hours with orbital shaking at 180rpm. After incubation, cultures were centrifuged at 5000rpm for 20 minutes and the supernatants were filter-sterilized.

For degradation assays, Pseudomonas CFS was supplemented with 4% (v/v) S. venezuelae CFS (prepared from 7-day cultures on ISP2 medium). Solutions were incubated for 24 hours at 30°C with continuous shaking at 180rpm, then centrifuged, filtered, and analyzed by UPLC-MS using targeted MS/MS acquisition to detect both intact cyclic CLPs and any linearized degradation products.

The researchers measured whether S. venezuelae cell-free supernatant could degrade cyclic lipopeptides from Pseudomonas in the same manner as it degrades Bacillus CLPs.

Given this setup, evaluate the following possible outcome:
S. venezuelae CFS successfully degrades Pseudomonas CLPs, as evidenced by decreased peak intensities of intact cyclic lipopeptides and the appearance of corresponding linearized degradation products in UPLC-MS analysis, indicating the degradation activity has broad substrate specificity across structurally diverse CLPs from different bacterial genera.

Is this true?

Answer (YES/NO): YES